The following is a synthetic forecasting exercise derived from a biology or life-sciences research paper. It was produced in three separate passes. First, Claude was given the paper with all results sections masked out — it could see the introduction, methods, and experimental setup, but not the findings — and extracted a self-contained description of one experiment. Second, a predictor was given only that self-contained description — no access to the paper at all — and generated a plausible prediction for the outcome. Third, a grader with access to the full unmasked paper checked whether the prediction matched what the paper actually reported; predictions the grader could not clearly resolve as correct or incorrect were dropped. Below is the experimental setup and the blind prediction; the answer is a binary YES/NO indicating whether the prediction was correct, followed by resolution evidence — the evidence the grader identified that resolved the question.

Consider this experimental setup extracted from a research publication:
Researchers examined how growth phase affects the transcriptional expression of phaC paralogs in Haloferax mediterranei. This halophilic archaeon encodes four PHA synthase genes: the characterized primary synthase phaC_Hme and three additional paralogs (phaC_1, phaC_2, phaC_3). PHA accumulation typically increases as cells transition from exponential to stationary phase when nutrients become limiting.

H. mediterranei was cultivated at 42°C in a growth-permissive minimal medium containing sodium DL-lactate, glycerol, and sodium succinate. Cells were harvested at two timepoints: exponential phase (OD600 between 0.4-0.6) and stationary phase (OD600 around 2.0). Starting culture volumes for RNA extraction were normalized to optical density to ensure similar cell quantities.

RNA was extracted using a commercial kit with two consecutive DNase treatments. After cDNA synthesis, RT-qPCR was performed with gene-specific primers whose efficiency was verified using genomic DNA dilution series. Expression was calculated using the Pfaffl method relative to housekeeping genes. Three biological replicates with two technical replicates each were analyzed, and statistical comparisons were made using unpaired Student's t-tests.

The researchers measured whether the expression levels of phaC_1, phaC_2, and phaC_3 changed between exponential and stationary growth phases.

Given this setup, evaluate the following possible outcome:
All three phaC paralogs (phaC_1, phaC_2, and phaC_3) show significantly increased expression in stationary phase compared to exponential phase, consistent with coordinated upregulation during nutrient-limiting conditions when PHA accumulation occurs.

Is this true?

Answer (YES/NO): NO